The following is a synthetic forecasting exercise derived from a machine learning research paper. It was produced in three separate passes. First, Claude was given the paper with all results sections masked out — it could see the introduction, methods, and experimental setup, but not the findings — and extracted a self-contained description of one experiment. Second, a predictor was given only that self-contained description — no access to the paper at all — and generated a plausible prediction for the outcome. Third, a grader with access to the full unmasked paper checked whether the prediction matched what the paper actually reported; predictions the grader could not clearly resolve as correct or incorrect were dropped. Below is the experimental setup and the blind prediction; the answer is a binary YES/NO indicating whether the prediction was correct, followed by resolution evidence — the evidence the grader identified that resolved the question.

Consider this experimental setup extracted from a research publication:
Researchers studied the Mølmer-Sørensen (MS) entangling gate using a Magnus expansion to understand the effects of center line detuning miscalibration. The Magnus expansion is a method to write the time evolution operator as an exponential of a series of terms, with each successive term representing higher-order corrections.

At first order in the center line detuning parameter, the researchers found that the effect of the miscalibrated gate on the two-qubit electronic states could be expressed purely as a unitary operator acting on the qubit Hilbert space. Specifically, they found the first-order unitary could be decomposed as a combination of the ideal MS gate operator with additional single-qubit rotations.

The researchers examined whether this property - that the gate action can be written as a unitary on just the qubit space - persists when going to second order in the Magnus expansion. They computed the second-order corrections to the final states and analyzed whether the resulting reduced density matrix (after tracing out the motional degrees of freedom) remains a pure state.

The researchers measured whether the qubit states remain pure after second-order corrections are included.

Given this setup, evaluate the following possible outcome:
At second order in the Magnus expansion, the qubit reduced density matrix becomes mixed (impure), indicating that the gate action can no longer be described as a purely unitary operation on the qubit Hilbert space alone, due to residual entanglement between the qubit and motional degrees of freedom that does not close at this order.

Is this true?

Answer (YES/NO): YES